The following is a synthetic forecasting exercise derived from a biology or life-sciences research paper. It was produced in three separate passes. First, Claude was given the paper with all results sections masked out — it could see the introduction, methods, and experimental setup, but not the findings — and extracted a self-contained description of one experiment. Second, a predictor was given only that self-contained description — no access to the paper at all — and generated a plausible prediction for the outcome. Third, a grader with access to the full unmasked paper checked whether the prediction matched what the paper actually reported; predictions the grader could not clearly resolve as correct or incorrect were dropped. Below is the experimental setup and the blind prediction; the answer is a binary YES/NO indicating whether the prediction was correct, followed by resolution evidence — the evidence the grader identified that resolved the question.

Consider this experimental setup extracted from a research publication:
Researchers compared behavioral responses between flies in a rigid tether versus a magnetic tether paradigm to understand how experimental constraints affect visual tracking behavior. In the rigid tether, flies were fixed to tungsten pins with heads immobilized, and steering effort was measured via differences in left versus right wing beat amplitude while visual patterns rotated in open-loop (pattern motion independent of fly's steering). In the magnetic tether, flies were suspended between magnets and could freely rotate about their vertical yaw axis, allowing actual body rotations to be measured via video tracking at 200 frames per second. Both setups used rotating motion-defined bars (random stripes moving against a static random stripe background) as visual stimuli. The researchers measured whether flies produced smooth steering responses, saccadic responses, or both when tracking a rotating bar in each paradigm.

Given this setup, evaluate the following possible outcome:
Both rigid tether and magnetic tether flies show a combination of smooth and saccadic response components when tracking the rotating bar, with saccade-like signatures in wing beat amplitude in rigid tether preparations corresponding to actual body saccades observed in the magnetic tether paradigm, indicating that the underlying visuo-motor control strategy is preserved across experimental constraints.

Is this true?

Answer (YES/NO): NO